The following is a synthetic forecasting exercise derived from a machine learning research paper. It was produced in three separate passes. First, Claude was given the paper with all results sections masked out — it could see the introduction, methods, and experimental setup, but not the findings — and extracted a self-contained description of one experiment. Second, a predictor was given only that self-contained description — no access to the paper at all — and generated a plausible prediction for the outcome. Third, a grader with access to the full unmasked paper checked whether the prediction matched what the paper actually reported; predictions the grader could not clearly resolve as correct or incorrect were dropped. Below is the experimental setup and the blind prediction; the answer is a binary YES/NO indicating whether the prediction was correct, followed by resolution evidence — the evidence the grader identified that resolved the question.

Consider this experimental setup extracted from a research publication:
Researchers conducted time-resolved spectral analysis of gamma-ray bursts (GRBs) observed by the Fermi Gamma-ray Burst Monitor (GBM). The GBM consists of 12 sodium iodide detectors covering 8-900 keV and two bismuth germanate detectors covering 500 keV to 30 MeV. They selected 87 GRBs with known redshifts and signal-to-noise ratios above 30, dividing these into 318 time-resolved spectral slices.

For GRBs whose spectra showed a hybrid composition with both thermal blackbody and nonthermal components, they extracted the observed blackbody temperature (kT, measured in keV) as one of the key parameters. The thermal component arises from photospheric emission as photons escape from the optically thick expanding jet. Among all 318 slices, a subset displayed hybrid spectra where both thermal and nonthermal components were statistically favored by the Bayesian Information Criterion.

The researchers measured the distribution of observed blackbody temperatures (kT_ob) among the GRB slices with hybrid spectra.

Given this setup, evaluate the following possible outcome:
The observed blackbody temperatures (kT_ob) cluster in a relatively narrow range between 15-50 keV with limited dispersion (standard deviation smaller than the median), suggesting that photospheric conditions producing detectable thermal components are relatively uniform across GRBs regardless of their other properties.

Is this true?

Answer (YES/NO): NO